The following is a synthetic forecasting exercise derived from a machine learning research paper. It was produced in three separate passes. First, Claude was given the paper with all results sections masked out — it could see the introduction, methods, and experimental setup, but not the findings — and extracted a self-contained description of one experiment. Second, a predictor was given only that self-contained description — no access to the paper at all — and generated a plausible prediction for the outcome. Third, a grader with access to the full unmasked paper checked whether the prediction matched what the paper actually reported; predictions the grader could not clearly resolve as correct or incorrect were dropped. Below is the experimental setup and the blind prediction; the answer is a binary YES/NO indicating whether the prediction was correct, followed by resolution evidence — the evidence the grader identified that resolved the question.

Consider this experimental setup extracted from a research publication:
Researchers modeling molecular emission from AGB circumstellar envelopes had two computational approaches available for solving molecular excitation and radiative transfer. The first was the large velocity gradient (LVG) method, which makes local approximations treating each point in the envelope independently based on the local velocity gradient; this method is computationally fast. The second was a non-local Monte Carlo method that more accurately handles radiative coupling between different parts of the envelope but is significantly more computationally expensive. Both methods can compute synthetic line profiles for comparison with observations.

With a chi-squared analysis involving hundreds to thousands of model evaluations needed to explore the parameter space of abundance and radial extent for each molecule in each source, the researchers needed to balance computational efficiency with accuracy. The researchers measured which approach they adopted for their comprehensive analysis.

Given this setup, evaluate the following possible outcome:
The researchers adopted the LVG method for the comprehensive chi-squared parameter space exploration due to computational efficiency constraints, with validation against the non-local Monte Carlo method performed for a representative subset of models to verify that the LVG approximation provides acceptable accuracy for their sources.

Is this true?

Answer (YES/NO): NO